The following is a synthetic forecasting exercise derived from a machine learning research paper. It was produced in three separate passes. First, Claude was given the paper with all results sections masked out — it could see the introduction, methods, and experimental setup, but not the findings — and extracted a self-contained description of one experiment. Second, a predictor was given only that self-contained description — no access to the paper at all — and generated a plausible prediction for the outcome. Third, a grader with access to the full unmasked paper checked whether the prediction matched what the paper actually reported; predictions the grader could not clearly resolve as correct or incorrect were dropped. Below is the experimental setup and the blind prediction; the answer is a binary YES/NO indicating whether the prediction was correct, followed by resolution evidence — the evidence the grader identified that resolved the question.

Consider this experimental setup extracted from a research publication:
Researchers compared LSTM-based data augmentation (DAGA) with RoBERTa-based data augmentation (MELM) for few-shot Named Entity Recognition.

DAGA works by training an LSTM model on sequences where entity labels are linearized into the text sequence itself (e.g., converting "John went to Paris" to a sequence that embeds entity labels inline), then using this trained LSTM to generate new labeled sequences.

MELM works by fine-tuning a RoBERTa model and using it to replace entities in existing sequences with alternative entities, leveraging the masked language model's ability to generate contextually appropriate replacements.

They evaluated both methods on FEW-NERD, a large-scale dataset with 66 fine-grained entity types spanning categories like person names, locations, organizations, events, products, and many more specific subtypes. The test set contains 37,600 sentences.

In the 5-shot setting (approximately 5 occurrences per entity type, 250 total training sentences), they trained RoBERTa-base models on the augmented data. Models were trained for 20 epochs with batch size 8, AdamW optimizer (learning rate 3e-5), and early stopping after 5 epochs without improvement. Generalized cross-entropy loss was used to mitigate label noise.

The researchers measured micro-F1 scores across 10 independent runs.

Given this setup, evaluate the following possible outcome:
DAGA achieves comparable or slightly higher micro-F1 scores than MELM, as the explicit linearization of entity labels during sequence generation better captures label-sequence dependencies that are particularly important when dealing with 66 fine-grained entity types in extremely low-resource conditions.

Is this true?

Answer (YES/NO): NO